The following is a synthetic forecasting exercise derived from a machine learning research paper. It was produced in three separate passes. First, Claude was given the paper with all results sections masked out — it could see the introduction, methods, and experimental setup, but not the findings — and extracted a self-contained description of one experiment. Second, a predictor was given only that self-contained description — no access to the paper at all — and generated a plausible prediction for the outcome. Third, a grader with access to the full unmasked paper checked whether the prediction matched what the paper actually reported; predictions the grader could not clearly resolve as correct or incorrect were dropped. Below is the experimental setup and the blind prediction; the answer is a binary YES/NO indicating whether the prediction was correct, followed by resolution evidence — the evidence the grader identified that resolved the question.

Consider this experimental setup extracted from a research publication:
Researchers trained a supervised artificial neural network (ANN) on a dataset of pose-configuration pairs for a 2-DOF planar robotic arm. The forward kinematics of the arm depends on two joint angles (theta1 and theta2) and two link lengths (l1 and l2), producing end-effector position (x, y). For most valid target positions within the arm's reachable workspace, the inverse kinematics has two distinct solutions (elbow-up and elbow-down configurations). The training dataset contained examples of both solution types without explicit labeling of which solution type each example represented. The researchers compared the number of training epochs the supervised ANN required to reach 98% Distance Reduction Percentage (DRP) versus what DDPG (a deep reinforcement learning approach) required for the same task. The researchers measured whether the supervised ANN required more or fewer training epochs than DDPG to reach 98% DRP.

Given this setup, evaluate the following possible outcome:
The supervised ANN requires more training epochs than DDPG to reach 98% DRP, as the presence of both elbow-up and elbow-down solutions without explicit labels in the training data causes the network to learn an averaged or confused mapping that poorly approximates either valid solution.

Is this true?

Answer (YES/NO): NO